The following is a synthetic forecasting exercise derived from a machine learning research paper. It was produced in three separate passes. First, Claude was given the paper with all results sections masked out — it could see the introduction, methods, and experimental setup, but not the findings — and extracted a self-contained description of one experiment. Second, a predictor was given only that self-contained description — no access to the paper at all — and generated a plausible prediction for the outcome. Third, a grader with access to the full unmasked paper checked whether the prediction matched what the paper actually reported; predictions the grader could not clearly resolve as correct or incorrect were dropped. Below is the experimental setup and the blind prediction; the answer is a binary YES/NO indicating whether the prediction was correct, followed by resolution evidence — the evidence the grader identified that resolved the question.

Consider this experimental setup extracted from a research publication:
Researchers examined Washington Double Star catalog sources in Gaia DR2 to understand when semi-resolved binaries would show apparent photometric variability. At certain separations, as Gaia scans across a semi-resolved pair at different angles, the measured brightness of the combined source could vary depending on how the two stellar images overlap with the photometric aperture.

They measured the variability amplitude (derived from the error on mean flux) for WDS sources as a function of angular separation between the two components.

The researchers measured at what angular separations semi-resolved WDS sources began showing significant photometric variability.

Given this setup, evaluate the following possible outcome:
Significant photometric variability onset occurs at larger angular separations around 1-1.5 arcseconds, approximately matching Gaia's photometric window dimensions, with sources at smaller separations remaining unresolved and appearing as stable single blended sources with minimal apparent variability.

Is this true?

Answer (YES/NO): NO